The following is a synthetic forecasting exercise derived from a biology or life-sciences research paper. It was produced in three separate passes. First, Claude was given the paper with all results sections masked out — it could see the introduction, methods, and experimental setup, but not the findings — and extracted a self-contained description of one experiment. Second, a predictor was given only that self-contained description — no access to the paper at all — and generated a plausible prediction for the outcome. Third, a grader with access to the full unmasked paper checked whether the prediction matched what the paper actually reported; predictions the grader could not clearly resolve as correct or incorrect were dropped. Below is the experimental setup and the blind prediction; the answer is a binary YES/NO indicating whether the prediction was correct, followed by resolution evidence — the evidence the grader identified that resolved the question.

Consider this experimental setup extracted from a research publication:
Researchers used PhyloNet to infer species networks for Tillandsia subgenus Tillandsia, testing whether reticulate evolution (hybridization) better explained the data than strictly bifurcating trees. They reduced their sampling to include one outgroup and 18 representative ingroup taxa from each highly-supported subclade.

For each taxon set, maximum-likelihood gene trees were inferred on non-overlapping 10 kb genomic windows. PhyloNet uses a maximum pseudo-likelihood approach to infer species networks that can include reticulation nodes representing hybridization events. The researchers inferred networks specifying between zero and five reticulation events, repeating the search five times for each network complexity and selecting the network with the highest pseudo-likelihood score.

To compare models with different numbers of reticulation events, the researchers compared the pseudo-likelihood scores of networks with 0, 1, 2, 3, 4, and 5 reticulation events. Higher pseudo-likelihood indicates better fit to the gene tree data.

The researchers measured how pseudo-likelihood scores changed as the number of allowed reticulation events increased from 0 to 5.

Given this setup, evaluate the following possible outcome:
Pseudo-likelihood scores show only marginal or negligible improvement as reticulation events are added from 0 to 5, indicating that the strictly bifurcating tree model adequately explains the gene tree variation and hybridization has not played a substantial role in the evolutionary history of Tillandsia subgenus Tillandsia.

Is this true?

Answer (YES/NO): NO